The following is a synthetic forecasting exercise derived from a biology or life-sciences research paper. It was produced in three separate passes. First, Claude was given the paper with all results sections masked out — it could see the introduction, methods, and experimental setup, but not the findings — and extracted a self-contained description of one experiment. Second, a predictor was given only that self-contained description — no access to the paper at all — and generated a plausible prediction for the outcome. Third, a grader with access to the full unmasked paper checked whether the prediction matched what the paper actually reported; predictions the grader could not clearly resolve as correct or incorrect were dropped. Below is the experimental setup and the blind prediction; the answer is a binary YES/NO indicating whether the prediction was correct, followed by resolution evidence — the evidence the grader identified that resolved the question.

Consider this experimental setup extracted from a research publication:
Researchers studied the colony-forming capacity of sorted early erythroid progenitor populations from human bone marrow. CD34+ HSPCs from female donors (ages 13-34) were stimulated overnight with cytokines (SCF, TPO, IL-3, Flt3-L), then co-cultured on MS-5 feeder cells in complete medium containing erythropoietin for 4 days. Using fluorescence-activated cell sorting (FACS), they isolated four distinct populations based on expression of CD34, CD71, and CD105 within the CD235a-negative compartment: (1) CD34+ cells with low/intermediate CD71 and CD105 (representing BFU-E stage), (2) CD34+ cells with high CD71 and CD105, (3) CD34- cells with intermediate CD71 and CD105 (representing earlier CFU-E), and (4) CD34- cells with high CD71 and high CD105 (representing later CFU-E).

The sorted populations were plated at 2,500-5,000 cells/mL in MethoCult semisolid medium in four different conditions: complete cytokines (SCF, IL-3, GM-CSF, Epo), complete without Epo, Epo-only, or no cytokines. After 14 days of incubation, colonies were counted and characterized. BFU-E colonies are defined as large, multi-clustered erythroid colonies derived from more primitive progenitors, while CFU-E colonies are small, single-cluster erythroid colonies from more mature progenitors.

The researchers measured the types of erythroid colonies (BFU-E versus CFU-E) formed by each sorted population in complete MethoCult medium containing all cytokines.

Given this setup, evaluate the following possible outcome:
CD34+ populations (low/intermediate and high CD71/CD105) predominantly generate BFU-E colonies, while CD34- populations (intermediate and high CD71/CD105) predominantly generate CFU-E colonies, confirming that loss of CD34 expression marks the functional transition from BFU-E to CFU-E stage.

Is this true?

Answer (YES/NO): NO